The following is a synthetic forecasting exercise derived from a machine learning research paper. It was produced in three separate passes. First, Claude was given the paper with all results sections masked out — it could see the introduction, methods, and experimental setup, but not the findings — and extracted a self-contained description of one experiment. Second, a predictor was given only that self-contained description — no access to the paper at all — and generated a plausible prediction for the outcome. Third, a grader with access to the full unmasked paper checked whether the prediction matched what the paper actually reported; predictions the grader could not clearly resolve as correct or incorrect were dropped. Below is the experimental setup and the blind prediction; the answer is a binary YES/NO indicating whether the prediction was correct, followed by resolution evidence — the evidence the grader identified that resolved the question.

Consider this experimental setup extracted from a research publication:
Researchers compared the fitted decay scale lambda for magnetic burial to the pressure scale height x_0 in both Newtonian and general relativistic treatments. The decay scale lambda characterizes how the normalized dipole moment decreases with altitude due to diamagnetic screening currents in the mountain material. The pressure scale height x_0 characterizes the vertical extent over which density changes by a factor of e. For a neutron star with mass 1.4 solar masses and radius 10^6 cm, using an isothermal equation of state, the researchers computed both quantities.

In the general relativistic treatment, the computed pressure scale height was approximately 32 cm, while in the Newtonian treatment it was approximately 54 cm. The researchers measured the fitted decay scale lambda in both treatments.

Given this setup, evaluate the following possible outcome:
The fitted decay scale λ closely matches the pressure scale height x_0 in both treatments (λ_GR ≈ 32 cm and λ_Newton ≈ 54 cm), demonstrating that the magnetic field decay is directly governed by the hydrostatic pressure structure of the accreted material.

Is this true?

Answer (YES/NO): NO